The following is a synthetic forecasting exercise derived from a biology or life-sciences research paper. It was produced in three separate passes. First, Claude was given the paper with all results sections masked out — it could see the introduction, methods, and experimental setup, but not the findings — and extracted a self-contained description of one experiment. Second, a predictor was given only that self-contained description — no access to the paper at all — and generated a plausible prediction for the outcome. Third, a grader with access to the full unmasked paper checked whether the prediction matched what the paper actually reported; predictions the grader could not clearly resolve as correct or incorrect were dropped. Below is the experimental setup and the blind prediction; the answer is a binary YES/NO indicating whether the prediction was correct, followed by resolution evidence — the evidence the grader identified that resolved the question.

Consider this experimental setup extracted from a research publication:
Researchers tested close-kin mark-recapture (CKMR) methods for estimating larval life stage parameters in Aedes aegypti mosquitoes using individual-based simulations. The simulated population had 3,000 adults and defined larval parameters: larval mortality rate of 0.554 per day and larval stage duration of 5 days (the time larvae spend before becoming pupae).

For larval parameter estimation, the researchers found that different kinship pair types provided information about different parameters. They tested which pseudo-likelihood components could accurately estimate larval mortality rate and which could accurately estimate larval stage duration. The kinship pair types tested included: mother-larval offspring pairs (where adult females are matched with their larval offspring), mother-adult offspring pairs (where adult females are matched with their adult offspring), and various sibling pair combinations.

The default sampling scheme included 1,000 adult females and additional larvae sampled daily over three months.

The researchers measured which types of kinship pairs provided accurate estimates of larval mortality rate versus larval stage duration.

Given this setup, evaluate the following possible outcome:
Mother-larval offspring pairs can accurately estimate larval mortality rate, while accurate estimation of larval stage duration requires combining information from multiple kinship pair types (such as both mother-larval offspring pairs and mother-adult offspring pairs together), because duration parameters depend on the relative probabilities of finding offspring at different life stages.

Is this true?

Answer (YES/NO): NO